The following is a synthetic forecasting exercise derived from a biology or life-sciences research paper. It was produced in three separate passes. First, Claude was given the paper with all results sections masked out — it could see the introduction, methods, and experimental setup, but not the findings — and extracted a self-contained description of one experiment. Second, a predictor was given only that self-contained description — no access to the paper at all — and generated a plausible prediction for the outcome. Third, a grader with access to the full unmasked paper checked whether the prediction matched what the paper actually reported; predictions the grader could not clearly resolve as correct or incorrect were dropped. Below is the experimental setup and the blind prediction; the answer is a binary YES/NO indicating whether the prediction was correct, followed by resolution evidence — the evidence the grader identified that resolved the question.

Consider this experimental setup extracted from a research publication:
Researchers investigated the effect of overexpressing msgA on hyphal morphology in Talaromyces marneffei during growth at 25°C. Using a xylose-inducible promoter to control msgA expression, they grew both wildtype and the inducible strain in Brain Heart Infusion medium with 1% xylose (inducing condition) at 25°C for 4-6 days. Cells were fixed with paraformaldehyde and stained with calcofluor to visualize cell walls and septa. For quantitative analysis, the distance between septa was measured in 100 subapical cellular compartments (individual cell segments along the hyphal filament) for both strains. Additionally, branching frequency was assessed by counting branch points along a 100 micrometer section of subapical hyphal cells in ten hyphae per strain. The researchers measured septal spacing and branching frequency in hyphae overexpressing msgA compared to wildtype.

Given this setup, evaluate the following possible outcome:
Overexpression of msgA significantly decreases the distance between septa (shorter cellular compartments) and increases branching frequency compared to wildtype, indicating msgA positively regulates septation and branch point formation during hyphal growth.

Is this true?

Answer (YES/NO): YES